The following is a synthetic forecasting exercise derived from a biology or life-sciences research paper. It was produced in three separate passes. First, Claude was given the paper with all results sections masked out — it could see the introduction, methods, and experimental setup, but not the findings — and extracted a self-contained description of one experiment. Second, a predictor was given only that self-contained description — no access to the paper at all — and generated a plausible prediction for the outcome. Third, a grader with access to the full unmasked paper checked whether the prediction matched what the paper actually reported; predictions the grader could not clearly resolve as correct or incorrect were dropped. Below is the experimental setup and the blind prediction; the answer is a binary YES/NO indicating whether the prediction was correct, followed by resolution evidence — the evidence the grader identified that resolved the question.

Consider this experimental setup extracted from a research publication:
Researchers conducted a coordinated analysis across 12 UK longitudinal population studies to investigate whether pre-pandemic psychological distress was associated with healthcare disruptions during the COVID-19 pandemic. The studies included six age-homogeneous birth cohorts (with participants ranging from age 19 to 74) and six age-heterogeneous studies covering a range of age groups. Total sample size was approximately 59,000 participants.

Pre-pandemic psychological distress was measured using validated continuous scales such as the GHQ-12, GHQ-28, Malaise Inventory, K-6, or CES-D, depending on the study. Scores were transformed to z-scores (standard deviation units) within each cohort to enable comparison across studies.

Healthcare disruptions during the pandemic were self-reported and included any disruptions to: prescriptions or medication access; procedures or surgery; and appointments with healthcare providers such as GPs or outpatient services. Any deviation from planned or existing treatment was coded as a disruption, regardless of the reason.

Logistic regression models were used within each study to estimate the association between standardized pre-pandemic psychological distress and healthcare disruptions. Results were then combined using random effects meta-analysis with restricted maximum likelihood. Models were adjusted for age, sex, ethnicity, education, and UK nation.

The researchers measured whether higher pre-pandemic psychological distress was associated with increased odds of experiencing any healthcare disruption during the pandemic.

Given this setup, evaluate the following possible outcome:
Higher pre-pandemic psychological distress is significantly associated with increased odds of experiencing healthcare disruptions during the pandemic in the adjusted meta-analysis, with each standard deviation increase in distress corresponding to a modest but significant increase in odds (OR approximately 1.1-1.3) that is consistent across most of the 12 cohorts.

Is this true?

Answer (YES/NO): YES